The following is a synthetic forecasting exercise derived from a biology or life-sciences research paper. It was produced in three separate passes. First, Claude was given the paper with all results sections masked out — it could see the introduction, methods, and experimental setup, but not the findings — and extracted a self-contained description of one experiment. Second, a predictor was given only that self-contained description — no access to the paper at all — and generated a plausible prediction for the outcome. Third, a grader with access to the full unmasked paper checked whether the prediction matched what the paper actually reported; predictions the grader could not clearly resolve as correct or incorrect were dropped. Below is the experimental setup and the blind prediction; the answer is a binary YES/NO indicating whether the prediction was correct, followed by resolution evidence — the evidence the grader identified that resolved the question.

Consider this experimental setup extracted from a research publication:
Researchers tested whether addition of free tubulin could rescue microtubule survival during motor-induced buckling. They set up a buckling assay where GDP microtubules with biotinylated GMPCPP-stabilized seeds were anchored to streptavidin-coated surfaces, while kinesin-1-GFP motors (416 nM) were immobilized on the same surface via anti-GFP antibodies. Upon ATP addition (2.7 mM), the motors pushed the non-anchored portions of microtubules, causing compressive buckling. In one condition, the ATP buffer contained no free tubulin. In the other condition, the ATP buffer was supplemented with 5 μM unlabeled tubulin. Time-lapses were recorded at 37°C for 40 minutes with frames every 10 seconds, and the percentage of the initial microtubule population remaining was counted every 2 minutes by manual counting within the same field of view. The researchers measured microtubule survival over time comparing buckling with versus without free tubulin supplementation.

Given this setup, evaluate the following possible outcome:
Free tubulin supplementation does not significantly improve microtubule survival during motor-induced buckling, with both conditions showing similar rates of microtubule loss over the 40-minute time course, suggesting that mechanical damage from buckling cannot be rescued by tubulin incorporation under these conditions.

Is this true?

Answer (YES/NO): NO